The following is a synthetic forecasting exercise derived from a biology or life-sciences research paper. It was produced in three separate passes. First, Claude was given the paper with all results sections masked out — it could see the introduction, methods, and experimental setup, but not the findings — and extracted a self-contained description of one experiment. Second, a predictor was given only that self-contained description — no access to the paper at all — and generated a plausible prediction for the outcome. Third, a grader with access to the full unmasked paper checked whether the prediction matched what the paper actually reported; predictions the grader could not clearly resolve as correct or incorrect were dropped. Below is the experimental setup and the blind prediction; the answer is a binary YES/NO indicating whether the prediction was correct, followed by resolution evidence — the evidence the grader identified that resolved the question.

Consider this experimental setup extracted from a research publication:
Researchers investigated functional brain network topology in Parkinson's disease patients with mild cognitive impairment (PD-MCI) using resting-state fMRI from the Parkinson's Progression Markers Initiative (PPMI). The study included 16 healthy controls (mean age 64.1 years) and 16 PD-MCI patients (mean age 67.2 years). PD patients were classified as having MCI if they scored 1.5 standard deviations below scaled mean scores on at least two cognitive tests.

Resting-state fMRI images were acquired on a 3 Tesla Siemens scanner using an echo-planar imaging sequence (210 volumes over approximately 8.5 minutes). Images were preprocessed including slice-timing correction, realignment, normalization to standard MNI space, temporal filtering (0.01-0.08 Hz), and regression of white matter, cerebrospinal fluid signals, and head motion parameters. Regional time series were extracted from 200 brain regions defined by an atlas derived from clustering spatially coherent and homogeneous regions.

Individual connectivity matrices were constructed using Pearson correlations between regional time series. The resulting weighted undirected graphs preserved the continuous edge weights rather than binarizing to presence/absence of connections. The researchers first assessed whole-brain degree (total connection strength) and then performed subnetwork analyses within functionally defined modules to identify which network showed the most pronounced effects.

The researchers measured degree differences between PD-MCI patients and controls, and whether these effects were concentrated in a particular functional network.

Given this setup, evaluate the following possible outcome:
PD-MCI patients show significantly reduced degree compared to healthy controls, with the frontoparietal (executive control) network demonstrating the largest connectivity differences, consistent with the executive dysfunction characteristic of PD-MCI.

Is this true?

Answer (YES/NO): YES